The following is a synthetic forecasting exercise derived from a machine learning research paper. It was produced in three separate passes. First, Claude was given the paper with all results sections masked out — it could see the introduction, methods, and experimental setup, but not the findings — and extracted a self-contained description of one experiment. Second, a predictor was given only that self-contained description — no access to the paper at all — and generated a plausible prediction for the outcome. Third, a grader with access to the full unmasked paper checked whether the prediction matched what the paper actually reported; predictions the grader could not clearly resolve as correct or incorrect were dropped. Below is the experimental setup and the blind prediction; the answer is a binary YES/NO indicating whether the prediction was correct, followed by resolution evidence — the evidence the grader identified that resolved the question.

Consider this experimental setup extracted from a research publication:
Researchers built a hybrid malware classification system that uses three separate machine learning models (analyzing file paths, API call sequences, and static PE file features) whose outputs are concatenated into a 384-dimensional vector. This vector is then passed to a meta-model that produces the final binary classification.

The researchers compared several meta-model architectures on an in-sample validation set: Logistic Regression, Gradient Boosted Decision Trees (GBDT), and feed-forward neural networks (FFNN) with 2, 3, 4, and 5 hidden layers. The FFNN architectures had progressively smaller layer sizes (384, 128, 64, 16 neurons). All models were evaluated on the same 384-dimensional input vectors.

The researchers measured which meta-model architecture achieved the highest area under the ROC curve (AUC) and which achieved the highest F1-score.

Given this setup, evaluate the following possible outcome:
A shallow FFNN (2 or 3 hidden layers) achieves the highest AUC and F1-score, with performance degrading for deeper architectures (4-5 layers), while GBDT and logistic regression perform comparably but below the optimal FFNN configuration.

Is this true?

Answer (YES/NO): NO